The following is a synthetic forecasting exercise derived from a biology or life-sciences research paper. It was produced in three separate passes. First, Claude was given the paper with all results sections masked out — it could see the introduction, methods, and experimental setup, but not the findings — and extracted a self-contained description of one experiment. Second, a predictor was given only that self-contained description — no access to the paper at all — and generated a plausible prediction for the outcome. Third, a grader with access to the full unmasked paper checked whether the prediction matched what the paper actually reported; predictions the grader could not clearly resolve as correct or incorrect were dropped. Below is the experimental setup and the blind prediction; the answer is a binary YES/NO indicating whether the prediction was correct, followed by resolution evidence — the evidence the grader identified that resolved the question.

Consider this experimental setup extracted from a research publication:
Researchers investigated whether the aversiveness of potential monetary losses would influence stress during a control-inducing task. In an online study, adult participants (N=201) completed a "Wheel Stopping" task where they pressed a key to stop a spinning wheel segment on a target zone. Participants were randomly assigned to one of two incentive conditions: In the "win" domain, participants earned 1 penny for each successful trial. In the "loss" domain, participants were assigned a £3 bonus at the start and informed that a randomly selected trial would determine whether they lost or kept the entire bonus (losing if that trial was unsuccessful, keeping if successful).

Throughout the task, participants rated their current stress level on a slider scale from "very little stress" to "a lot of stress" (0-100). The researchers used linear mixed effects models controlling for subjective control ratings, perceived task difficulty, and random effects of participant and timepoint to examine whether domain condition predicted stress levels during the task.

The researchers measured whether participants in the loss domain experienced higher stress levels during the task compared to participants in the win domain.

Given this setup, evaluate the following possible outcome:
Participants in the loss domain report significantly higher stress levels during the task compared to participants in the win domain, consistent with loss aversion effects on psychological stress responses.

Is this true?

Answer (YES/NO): YES